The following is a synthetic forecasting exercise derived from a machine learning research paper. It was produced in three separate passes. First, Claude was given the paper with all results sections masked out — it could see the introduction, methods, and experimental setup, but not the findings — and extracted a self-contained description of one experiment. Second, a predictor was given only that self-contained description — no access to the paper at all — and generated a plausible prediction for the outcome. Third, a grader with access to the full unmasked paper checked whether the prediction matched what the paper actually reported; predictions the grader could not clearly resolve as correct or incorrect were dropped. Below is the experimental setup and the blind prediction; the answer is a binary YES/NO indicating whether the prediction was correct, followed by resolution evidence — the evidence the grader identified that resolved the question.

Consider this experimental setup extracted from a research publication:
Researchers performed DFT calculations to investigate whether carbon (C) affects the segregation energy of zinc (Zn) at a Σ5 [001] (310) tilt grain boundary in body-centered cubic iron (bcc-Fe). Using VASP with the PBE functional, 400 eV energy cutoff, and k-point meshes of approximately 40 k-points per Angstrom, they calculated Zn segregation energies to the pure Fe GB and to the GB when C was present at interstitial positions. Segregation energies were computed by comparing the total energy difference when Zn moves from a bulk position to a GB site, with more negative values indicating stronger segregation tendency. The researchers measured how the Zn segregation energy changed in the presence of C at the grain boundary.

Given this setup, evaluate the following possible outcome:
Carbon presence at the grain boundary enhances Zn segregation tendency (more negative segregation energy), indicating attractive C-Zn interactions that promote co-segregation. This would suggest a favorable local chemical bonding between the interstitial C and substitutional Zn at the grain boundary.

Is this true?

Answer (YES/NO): NO